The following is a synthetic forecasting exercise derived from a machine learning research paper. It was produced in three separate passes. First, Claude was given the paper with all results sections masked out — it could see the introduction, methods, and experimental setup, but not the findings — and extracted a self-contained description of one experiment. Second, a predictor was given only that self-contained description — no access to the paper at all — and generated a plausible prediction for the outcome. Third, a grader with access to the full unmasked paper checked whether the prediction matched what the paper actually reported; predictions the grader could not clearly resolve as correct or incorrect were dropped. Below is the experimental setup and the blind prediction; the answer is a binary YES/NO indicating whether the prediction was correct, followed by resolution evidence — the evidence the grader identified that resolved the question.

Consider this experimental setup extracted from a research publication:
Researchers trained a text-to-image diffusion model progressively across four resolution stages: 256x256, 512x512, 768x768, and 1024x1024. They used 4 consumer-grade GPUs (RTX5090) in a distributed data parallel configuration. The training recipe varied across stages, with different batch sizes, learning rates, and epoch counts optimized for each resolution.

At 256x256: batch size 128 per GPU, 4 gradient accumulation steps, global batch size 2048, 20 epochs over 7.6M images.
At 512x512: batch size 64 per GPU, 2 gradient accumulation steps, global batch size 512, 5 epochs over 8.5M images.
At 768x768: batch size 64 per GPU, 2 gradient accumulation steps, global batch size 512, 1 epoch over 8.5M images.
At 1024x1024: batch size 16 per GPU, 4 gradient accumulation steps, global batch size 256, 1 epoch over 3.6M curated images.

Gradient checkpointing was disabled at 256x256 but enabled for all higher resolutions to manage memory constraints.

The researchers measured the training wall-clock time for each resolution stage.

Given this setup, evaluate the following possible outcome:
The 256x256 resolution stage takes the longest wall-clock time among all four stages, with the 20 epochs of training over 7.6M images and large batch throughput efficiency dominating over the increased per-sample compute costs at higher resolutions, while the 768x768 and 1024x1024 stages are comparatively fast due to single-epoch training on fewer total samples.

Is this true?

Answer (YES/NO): YES